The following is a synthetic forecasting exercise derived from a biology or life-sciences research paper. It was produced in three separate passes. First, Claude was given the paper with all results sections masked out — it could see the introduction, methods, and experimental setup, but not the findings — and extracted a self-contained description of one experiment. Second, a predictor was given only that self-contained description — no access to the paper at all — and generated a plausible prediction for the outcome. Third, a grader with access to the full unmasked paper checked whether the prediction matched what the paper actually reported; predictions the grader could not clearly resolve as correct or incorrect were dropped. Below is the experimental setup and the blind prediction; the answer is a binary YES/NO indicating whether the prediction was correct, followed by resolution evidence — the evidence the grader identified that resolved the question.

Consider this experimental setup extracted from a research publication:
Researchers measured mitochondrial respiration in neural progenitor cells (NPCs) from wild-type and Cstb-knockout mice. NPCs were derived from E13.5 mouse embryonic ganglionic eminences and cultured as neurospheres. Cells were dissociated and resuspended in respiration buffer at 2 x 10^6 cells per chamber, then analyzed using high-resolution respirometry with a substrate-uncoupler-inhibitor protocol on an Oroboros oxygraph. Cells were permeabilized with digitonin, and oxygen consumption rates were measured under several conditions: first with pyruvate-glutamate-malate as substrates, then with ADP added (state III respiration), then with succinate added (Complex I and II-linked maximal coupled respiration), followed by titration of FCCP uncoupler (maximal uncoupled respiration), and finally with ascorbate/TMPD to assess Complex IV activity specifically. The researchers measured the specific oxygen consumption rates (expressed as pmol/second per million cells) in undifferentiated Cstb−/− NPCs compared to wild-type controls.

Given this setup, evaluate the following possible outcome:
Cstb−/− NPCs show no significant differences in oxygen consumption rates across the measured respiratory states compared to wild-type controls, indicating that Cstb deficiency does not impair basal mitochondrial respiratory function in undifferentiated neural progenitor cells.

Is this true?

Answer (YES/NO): YES